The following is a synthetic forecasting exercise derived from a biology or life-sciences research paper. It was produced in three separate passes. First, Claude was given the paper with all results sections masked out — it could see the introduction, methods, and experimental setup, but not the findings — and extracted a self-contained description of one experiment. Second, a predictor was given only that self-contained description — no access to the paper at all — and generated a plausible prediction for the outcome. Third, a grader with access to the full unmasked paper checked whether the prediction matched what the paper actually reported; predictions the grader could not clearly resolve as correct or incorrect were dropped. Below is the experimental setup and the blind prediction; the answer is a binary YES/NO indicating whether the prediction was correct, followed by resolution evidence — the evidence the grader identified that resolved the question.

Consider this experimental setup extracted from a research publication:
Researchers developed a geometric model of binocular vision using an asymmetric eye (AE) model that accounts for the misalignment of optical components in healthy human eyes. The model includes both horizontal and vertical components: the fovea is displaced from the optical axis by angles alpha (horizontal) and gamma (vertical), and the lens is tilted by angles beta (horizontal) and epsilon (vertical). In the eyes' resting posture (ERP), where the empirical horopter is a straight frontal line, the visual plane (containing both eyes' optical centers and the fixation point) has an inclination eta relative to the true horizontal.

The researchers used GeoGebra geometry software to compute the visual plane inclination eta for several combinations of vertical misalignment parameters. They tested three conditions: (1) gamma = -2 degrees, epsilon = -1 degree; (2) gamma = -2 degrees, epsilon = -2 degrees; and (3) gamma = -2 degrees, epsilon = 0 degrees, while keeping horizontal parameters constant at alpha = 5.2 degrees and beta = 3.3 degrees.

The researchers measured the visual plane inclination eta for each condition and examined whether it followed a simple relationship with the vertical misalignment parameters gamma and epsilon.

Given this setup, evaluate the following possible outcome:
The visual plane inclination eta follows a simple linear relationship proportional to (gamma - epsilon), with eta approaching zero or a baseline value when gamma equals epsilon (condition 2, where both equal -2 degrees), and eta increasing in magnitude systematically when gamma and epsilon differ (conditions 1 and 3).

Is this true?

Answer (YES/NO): YES